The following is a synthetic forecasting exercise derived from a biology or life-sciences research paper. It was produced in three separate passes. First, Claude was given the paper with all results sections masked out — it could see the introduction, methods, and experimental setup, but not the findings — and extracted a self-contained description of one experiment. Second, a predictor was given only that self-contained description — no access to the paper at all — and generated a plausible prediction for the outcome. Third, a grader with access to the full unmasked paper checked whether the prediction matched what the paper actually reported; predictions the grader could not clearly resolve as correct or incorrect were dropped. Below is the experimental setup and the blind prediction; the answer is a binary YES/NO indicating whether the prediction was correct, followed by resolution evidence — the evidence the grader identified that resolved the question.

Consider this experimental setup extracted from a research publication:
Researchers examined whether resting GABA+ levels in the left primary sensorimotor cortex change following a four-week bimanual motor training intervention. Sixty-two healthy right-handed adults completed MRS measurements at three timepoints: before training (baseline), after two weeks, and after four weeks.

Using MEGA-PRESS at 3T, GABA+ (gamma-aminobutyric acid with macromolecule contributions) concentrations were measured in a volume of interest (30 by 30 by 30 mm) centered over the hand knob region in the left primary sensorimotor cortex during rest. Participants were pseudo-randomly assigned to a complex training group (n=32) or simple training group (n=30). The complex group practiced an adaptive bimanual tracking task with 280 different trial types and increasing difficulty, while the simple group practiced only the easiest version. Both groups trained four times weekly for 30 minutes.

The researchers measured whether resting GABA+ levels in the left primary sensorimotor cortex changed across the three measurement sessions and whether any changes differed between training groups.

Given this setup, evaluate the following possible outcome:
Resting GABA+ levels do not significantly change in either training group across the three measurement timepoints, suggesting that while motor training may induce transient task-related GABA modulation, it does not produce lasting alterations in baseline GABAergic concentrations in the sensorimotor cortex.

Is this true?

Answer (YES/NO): YES